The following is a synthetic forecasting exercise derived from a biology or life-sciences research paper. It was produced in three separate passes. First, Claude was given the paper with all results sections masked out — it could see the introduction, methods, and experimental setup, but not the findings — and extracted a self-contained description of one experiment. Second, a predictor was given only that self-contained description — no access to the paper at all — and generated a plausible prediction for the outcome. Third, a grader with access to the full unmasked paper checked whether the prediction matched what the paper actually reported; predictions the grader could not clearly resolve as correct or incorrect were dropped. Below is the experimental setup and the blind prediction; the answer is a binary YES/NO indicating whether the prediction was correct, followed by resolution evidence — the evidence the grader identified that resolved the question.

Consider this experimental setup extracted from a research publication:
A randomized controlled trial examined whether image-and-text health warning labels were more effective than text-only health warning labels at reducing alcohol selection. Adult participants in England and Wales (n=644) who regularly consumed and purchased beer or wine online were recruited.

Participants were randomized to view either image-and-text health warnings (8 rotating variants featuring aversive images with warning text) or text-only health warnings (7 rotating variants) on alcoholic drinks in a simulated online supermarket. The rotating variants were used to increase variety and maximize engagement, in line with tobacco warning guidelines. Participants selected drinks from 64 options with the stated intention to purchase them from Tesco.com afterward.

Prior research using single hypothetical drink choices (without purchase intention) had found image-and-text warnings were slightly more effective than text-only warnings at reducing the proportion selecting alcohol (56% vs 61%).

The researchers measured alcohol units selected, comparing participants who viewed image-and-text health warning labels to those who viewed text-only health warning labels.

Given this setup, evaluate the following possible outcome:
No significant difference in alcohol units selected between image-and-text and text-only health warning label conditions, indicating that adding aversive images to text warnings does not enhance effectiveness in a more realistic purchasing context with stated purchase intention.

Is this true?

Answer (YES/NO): YES